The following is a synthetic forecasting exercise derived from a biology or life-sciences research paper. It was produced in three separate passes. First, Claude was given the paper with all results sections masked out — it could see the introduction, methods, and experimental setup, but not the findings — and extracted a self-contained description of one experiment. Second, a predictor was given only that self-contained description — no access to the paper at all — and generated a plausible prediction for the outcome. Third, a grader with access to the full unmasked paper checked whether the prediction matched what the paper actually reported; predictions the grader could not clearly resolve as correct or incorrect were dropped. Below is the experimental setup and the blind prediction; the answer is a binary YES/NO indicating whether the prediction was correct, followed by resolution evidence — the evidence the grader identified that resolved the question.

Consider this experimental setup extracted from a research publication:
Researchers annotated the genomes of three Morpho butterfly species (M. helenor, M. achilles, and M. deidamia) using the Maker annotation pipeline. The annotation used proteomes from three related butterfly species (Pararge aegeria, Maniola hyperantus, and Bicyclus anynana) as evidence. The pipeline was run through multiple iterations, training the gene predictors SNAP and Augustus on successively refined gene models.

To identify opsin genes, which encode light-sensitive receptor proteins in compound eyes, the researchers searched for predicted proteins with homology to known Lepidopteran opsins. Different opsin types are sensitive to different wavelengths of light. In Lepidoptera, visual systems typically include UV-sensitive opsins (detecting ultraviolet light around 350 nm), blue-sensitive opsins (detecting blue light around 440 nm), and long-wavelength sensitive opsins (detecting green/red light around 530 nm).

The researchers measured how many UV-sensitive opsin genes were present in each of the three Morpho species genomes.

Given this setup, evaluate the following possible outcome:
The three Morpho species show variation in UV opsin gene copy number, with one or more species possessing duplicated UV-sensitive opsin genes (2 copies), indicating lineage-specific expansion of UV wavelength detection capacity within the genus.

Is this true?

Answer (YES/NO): NO